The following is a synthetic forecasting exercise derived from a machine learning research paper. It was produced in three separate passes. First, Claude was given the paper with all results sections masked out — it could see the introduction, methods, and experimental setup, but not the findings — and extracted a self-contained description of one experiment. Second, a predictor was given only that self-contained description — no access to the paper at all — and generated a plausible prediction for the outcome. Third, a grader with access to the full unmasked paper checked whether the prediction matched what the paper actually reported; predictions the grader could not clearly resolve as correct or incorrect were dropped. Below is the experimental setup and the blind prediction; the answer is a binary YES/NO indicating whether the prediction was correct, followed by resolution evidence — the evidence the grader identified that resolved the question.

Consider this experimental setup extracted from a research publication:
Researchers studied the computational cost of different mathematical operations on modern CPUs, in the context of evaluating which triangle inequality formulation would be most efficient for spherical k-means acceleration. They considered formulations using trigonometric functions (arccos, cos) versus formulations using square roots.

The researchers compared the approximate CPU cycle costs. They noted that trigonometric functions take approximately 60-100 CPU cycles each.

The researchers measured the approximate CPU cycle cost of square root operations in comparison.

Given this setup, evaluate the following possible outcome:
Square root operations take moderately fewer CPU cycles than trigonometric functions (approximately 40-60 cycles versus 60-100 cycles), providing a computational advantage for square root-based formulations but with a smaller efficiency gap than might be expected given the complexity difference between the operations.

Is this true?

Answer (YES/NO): NO